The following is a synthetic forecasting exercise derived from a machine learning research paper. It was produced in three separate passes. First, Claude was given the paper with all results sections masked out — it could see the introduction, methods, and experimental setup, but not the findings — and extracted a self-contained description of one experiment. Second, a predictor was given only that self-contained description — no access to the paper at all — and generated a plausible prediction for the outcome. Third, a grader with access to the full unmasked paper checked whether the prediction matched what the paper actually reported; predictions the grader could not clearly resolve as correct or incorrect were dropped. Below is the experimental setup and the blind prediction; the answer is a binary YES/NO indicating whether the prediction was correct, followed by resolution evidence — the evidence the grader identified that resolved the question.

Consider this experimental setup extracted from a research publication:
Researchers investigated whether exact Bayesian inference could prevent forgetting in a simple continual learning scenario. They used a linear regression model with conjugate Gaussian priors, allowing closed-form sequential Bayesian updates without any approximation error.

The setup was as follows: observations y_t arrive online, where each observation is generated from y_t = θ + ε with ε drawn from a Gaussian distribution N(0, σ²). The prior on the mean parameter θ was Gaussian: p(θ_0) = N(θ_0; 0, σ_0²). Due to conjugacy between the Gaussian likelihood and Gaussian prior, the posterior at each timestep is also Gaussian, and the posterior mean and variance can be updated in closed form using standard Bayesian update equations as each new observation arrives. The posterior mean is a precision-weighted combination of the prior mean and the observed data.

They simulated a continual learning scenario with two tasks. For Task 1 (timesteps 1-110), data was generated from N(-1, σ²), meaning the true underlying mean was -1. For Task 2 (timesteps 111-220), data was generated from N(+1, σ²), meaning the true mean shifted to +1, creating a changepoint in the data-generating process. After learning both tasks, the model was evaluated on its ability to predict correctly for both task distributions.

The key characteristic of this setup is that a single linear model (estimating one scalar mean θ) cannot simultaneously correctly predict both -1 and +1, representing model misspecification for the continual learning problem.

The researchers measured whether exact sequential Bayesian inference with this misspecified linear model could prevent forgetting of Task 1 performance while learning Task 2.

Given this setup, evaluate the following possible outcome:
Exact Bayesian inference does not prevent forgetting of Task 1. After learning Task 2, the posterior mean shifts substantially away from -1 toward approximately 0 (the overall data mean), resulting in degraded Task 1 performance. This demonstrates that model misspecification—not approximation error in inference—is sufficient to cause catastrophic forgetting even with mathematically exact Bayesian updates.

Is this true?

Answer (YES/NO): YES